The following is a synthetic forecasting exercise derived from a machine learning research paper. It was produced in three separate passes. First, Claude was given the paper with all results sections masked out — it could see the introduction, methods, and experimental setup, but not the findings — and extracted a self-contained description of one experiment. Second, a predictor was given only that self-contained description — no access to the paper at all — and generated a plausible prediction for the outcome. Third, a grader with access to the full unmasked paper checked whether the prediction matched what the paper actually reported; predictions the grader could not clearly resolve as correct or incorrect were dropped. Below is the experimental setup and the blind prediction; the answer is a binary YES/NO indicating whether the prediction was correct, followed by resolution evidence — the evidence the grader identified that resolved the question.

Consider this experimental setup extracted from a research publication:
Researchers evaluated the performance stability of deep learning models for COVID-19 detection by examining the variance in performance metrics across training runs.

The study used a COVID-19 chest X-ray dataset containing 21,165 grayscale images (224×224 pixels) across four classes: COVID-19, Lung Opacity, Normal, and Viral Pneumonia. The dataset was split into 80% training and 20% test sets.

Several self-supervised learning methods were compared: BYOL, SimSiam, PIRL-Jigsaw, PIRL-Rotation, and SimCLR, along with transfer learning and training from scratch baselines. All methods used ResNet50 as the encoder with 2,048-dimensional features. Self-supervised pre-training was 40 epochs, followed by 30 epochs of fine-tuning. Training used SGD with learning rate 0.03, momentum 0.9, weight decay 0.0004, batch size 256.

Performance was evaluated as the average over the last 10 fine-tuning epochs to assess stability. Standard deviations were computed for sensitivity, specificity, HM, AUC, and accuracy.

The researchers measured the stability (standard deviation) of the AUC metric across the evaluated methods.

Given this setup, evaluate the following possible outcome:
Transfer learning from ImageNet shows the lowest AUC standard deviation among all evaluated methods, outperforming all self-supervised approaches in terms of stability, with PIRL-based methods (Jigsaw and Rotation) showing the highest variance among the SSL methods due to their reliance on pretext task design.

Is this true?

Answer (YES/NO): NO